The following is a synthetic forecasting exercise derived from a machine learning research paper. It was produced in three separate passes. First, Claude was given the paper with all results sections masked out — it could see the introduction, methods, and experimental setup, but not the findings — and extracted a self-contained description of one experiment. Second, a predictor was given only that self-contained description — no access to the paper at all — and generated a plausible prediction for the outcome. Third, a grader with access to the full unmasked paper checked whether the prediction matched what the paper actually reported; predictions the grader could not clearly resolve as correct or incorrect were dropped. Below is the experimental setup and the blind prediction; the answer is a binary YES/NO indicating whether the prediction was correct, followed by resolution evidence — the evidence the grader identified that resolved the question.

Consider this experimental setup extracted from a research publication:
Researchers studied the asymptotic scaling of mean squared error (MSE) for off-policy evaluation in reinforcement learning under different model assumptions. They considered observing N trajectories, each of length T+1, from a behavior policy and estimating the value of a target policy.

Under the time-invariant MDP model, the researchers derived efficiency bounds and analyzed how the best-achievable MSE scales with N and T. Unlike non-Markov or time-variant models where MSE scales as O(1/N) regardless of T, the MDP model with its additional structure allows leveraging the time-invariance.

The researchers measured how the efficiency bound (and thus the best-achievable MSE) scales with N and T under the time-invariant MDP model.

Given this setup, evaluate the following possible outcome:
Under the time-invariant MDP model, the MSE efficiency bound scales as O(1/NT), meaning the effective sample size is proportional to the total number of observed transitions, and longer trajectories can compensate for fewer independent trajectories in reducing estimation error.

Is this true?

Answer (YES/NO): YES